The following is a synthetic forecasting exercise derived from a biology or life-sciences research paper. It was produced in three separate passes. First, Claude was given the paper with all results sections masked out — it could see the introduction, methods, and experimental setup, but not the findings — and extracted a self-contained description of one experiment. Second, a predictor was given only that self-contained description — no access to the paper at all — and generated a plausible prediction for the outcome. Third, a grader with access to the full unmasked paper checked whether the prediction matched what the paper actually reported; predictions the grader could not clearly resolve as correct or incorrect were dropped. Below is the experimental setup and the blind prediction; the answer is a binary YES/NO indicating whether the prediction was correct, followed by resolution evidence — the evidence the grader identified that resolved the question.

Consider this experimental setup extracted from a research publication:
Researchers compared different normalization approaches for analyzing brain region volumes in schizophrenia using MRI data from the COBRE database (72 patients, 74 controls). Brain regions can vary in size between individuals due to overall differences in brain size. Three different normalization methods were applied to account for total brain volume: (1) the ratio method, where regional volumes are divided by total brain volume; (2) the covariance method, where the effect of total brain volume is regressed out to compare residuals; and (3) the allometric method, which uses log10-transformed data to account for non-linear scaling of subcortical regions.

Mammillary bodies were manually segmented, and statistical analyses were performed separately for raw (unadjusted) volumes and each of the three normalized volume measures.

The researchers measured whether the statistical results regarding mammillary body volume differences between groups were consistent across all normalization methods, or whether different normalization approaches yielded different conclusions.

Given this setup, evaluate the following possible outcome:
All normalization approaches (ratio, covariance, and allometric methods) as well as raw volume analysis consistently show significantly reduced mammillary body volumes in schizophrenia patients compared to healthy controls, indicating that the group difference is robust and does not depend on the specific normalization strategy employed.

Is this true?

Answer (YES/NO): YES